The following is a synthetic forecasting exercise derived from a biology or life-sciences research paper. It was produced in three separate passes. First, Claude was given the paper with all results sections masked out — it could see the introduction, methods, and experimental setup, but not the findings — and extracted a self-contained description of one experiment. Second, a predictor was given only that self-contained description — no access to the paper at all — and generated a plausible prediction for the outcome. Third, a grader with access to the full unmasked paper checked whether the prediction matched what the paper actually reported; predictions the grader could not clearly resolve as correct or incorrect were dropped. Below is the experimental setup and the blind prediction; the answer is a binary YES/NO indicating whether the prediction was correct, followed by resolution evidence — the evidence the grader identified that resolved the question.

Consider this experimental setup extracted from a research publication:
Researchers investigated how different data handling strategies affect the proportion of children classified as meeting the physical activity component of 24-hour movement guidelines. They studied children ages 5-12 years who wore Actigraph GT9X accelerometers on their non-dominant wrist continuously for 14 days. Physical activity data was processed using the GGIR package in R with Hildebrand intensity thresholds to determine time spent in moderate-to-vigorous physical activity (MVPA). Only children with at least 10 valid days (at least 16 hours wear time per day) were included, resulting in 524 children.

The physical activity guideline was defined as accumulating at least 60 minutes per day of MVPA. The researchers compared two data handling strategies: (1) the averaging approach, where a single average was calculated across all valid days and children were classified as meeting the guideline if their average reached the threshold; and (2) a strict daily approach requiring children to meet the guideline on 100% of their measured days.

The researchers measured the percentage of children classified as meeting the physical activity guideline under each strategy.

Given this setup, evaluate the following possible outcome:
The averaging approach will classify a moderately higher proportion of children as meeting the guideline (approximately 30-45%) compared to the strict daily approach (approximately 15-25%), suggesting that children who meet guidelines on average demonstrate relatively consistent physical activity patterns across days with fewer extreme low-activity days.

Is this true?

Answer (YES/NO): NO